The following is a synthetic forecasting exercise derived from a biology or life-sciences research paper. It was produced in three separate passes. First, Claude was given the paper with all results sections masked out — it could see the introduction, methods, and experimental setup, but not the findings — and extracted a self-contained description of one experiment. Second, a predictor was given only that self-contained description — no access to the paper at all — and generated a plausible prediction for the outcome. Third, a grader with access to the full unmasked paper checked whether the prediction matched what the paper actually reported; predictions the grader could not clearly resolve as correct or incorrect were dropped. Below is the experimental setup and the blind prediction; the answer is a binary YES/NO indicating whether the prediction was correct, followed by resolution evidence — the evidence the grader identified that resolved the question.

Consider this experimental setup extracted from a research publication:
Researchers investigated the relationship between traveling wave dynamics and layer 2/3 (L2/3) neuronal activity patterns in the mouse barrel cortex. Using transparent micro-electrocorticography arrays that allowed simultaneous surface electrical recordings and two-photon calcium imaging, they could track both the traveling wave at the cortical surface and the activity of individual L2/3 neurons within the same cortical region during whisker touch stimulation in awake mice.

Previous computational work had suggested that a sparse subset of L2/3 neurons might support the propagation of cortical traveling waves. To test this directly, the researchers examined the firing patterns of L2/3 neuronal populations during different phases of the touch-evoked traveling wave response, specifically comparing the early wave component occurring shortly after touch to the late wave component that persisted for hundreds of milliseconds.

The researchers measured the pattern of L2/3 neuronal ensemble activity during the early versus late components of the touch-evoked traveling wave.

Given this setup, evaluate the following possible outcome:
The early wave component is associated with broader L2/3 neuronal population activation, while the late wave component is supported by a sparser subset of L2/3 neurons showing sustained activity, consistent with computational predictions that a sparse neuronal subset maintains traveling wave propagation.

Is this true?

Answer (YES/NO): NO